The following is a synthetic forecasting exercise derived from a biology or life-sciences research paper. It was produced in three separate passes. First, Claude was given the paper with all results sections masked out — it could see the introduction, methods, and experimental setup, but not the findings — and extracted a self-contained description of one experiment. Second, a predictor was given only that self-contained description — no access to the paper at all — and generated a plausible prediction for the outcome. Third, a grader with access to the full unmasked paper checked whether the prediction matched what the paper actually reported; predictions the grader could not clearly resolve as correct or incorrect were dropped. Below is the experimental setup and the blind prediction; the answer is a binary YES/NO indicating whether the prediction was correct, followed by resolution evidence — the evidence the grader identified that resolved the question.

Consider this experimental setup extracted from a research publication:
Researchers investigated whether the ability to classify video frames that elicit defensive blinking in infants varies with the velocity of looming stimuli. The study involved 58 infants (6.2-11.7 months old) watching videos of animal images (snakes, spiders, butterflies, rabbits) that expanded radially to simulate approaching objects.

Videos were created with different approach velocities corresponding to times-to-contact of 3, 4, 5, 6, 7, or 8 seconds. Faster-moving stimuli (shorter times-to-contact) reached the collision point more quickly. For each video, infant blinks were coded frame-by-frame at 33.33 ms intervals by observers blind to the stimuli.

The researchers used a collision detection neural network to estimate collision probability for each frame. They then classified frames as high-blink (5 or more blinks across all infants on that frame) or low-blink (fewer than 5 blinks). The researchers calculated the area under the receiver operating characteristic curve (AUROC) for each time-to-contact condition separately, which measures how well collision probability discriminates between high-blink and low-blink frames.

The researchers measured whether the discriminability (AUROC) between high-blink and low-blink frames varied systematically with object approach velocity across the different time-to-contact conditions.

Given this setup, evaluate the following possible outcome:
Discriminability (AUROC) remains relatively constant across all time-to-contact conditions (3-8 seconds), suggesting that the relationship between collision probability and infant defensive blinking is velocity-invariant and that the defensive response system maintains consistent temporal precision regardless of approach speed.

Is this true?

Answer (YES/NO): NO